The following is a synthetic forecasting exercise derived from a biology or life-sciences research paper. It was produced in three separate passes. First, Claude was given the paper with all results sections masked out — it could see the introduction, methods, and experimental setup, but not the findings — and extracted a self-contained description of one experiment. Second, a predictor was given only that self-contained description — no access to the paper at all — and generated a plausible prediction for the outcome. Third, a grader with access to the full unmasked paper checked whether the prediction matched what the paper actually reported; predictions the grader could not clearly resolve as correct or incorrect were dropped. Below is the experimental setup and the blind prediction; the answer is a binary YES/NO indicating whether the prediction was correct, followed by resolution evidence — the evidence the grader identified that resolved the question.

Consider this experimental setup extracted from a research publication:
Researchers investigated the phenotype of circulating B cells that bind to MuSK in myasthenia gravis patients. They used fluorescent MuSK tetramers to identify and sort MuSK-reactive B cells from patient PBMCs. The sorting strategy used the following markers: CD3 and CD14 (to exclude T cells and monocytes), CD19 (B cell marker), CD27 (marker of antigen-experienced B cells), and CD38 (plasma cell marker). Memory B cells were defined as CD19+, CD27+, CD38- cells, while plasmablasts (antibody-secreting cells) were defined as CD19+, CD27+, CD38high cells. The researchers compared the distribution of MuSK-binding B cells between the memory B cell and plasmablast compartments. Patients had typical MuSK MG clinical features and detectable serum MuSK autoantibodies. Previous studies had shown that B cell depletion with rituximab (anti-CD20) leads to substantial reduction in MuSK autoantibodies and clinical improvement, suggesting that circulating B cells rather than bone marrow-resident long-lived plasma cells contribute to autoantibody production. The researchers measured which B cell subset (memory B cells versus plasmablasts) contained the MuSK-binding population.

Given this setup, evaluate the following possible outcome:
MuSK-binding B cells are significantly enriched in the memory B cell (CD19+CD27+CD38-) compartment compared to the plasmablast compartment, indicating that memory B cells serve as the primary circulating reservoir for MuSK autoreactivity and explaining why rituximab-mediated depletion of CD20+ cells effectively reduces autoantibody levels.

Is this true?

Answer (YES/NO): NO